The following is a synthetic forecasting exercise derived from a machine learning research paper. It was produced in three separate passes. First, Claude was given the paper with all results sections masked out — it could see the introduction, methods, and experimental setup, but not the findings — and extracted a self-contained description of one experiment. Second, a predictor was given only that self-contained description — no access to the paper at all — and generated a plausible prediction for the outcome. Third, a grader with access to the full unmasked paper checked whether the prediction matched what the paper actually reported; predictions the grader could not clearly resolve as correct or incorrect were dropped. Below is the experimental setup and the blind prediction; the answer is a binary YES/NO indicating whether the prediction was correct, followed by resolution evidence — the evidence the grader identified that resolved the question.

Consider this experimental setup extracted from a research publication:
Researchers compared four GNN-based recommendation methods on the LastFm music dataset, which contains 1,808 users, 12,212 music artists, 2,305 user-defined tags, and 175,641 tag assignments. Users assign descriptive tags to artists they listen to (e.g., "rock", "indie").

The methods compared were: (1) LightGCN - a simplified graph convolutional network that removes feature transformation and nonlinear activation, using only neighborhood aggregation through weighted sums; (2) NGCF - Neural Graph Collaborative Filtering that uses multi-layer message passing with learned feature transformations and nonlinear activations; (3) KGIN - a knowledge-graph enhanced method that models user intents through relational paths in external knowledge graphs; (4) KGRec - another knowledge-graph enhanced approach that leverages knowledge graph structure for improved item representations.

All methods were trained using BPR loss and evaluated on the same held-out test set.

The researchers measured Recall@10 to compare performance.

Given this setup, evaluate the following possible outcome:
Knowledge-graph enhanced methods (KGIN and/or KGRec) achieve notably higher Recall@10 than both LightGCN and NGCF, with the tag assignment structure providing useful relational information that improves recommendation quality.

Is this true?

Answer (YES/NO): NO